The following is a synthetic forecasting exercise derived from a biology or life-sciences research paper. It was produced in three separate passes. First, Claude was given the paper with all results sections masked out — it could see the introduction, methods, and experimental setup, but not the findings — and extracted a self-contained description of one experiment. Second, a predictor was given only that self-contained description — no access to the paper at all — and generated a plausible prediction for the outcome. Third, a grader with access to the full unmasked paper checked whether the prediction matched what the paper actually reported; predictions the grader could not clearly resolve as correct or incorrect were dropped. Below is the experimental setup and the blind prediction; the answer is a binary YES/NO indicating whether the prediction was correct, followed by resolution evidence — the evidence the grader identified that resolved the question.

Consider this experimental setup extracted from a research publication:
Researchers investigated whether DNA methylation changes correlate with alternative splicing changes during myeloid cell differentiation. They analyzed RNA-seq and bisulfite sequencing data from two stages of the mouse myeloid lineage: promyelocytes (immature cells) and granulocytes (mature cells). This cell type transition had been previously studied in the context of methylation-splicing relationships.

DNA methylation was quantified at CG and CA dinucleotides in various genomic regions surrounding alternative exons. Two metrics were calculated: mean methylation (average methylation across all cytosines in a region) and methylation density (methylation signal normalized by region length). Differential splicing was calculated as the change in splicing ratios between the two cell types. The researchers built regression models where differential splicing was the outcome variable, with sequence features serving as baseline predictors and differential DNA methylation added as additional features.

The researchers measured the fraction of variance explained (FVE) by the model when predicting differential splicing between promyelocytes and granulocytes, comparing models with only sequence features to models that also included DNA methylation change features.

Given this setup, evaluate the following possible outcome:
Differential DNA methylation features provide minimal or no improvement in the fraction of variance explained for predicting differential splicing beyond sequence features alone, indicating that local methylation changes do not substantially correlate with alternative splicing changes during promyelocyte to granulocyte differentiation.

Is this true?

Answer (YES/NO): YES